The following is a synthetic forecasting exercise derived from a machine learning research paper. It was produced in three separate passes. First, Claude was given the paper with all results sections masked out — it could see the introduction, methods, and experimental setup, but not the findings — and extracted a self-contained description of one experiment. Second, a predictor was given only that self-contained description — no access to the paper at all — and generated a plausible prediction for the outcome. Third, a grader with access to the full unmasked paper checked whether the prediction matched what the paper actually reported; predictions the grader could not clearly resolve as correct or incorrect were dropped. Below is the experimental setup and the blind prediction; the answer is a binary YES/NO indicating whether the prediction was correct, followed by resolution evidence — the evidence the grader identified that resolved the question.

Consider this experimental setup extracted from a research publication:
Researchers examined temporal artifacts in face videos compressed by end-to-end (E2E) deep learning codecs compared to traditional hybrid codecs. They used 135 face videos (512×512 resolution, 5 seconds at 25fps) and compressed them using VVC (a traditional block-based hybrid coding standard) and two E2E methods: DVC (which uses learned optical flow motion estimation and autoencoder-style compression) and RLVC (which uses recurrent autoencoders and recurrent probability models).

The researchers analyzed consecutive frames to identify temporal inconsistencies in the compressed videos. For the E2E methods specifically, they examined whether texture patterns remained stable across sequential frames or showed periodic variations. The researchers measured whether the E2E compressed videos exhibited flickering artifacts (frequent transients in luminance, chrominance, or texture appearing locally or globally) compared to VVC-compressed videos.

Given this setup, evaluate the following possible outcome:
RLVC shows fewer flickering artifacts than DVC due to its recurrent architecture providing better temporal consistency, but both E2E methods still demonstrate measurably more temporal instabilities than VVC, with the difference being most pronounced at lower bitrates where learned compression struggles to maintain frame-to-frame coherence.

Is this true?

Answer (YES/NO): NO